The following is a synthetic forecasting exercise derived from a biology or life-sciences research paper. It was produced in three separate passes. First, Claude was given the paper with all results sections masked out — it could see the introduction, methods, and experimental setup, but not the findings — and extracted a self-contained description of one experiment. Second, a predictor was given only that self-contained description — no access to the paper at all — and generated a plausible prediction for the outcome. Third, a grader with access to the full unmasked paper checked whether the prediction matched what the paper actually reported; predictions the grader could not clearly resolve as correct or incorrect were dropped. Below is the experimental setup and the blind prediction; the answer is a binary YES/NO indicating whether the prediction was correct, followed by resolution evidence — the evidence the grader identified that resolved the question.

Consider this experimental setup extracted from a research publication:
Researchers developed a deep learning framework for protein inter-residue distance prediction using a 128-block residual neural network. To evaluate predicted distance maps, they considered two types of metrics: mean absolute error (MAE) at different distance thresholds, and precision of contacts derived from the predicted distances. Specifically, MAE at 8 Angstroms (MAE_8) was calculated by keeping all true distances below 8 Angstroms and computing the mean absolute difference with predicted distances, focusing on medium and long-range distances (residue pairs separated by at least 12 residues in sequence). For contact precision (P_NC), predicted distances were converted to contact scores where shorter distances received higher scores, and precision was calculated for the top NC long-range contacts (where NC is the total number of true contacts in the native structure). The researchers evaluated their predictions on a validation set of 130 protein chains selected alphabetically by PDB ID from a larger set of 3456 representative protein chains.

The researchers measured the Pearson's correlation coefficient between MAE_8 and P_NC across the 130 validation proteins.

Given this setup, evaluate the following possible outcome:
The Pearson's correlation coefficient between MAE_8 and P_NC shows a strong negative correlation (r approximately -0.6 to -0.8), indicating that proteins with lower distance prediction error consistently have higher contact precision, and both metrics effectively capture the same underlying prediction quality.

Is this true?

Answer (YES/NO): NO